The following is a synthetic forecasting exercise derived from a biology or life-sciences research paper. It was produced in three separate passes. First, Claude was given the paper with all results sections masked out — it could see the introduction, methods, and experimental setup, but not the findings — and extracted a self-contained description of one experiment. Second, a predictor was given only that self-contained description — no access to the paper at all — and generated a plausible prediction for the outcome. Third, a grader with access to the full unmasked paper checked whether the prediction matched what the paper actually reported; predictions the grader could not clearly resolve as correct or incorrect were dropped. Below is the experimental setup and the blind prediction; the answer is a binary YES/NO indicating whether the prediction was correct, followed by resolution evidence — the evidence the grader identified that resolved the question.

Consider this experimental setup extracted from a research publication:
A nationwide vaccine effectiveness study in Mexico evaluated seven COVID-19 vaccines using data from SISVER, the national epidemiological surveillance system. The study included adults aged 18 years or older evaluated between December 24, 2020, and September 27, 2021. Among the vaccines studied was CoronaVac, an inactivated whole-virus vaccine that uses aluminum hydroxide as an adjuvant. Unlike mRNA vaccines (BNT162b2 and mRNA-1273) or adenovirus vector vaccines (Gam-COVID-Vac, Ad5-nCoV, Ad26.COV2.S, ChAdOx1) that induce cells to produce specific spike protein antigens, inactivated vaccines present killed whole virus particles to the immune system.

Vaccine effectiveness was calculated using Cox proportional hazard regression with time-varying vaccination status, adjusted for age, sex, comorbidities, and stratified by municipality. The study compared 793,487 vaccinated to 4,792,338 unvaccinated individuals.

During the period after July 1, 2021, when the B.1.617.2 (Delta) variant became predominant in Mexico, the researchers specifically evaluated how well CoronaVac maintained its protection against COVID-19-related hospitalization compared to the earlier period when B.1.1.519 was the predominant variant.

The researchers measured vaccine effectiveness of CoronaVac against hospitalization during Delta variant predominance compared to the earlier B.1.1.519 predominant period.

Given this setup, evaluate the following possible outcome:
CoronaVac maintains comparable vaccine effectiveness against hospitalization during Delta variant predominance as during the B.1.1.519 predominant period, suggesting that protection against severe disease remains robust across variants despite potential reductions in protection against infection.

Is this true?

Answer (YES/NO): YES